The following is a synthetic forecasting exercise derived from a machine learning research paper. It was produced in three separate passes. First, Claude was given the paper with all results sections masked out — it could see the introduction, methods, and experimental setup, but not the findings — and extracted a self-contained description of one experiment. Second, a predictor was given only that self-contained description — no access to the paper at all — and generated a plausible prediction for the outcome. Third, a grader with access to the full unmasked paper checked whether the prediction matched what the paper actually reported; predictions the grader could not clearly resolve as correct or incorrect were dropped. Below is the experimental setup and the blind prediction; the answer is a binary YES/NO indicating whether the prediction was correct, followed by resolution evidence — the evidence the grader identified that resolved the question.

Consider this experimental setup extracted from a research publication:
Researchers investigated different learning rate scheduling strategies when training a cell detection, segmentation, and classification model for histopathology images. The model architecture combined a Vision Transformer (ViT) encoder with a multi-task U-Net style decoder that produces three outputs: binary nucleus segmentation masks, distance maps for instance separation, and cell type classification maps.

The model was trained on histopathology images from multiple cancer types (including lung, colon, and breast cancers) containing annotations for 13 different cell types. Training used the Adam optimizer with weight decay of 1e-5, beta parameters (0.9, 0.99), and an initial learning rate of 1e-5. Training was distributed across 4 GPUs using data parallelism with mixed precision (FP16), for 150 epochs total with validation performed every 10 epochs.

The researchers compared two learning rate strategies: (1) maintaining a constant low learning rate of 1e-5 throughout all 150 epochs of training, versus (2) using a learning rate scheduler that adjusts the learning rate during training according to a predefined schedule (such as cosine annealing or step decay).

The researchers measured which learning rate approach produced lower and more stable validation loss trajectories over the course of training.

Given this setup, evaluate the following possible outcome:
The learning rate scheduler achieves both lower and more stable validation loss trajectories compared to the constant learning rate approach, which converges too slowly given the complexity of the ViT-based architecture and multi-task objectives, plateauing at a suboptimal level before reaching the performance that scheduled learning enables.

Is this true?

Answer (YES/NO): NO